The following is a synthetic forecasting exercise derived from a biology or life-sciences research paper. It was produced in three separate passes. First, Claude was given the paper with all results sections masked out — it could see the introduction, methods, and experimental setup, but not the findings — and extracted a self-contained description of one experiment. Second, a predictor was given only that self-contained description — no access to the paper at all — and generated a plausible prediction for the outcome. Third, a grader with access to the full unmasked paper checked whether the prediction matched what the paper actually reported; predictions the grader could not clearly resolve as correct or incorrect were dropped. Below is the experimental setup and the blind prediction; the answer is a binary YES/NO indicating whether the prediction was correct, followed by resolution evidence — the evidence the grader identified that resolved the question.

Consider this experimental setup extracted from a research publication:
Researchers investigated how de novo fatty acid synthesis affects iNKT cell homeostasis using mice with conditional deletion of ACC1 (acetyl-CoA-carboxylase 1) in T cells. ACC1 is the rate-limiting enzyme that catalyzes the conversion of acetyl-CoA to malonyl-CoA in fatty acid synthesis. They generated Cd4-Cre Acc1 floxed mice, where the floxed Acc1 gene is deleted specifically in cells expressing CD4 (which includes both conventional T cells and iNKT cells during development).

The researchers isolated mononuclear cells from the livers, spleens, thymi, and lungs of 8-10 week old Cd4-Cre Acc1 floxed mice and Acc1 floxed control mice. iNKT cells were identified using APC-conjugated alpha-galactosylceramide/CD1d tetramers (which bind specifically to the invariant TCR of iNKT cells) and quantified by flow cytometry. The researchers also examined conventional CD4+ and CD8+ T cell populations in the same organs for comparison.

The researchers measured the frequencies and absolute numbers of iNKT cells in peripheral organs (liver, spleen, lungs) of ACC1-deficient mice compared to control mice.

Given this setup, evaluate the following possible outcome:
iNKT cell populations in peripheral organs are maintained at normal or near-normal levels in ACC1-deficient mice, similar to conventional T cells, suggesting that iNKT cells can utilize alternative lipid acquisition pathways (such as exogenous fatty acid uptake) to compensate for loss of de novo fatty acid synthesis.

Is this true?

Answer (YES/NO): NO